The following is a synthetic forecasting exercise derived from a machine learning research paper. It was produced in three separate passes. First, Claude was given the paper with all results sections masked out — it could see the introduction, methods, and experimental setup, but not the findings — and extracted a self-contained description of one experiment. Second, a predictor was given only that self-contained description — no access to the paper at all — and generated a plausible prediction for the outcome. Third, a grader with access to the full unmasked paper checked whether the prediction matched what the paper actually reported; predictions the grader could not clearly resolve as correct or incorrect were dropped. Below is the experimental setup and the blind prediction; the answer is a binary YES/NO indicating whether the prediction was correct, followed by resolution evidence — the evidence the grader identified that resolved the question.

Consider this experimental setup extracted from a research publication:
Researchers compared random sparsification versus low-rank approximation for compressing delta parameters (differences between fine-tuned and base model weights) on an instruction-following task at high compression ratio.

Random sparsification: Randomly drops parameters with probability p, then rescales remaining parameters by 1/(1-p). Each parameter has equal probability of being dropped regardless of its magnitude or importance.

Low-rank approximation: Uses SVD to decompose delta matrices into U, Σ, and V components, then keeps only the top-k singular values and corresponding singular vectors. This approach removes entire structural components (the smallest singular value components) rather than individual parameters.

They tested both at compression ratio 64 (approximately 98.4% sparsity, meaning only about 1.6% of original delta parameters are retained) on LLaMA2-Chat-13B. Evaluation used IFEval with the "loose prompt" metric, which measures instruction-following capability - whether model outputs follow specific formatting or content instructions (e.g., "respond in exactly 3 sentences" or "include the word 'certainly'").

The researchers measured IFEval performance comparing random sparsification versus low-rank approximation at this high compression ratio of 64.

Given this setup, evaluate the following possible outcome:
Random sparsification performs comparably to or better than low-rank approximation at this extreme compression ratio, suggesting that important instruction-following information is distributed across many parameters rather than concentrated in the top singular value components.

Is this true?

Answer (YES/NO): NO